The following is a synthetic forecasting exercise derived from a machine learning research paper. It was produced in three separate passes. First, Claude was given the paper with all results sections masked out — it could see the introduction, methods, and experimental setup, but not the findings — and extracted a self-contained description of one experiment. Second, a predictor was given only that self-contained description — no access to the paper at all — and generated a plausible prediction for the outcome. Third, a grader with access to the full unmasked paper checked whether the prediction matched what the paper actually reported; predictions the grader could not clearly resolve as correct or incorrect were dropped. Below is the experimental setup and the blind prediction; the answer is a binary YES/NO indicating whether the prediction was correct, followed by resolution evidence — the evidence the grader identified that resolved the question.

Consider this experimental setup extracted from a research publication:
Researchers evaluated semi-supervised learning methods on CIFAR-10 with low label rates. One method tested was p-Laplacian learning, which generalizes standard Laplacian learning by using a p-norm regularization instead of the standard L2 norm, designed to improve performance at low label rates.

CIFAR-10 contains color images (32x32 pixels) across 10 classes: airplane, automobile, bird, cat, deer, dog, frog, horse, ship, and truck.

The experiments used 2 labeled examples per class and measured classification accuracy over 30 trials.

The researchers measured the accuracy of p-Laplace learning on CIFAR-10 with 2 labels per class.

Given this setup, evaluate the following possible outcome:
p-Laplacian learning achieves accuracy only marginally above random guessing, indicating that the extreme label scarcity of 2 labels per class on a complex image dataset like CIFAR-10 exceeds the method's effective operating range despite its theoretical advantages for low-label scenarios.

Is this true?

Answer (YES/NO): NO